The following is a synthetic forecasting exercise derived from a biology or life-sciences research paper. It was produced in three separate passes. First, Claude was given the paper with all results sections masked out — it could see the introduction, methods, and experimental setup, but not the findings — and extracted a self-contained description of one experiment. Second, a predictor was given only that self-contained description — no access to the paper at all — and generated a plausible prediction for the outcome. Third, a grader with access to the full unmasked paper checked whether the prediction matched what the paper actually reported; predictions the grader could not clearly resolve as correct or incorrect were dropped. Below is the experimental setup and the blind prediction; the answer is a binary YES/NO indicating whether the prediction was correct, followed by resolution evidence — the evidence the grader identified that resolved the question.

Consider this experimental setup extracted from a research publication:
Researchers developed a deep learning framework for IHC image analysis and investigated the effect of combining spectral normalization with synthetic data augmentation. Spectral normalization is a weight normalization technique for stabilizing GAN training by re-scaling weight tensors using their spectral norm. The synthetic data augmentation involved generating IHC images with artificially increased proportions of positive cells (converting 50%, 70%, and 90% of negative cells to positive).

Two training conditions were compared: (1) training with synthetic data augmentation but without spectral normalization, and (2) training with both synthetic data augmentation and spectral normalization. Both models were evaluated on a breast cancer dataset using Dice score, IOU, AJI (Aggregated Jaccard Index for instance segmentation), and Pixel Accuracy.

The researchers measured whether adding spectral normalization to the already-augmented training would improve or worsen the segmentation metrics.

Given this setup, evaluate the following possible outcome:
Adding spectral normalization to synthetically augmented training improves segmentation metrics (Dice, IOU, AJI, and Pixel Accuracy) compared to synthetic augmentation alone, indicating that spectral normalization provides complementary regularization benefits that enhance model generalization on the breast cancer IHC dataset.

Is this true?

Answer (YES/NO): NO